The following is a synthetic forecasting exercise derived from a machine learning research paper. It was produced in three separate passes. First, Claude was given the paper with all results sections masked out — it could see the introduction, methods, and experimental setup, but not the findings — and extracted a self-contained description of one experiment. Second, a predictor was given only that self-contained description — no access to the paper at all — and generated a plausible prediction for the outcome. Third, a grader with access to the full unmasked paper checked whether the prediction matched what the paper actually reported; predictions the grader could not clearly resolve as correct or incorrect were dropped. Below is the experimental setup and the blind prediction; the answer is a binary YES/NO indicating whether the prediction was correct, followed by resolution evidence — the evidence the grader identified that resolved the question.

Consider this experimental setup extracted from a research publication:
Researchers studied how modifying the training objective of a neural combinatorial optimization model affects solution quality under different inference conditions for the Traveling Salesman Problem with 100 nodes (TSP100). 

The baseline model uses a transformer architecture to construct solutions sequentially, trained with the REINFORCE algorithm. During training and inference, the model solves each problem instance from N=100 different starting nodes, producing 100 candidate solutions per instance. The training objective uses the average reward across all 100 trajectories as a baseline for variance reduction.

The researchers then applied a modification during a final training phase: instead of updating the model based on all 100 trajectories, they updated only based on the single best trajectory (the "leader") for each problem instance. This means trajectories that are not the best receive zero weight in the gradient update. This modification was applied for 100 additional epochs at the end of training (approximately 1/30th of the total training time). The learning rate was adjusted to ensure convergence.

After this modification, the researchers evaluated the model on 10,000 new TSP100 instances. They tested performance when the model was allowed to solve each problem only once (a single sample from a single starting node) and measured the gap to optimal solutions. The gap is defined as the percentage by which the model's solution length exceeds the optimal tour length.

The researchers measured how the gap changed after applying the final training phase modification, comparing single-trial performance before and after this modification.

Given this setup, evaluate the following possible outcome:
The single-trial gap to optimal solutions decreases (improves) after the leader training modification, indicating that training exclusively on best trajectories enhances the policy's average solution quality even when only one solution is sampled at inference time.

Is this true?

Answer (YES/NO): NO